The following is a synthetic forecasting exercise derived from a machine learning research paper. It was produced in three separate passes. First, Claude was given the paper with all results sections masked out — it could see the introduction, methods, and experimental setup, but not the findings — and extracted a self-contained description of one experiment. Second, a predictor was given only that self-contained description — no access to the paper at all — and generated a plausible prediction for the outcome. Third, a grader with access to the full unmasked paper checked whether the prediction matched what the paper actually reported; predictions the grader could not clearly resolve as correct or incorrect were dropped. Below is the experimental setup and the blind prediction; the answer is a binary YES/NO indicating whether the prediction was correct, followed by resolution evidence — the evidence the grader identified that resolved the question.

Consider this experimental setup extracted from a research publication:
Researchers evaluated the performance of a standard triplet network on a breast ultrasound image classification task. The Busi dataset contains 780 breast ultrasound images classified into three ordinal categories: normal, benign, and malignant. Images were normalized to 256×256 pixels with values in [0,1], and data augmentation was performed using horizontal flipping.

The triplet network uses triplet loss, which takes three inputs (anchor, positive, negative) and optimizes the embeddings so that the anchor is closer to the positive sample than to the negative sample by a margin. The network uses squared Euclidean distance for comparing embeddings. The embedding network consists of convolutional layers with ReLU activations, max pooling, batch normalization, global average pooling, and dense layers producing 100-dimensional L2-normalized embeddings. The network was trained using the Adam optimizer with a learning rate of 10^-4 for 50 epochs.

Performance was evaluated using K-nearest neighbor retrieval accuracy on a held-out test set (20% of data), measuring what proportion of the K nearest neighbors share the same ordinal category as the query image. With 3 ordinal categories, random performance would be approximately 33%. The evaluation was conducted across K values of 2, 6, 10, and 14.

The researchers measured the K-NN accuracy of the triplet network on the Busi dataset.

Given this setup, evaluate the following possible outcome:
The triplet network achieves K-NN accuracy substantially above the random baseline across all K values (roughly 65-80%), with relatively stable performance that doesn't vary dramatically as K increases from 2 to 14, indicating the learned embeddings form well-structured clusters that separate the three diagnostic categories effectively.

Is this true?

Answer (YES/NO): NO